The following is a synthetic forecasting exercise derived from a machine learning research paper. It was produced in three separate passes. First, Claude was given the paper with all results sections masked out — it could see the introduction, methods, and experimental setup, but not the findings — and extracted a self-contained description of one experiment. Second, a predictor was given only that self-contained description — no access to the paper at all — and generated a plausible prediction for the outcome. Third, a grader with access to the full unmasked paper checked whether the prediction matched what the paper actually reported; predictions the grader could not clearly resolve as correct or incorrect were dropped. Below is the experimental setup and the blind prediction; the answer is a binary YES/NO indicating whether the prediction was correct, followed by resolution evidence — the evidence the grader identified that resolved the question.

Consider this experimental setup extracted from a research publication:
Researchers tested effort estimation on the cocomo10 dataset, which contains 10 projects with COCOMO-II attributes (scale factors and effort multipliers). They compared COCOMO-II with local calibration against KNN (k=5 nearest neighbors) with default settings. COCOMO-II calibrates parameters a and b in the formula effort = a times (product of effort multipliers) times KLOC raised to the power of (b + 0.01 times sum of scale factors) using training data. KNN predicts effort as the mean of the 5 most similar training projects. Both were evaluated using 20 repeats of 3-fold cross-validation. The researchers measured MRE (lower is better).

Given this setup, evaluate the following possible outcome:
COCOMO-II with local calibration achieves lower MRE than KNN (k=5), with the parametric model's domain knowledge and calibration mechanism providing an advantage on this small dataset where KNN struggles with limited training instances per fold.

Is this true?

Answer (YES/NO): YES